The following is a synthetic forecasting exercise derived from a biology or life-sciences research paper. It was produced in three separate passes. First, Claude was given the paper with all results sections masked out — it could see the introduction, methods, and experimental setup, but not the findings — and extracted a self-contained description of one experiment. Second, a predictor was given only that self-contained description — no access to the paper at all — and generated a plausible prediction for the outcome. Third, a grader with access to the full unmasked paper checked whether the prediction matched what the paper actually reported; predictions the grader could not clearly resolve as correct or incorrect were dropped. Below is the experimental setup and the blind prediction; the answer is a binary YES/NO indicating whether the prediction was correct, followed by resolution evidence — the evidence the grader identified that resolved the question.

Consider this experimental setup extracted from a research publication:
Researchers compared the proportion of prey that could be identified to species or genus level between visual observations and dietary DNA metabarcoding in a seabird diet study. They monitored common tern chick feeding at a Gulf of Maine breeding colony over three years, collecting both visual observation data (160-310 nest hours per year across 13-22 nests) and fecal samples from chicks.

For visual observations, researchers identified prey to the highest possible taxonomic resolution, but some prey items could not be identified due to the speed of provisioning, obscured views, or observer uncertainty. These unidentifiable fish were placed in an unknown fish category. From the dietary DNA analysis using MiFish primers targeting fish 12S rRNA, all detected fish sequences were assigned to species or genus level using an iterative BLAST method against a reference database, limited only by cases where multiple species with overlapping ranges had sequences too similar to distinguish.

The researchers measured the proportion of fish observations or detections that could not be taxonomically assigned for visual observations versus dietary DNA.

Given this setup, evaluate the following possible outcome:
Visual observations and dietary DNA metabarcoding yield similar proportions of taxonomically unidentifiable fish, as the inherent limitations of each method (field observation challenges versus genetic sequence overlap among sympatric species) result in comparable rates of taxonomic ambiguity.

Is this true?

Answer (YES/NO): NO